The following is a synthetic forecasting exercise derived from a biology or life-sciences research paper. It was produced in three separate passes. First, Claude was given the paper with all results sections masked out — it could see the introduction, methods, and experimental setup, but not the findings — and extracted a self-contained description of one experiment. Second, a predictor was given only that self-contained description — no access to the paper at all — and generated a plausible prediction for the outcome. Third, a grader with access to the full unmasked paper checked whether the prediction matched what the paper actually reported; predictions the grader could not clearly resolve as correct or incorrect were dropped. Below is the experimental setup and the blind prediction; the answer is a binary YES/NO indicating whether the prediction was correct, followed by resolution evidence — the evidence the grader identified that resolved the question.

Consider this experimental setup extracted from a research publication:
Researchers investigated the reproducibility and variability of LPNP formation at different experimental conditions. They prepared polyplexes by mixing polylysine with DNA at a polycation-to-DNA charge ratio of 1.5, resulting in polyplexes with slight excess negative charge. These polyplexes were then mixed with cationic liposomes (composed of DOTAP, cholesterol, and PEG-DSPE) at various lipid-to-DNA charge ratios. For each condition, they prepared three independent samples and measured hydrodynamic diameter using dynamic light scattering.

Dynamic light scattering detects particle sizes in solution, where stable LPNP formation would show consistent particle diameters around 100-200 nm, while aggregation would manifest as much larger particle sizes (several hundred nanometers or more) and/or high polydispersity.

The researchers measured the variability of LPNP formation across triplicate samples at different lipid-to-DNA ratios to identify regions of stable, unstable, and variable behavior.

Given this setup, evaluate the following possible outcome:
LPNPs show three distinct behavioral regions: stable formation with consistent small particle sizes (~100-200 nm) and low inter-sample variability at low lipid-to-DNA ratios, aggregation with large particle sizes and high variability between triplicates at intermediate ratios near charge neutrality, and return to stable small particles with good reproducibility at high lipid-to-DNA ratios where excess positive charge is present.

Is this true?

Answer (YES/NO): NO